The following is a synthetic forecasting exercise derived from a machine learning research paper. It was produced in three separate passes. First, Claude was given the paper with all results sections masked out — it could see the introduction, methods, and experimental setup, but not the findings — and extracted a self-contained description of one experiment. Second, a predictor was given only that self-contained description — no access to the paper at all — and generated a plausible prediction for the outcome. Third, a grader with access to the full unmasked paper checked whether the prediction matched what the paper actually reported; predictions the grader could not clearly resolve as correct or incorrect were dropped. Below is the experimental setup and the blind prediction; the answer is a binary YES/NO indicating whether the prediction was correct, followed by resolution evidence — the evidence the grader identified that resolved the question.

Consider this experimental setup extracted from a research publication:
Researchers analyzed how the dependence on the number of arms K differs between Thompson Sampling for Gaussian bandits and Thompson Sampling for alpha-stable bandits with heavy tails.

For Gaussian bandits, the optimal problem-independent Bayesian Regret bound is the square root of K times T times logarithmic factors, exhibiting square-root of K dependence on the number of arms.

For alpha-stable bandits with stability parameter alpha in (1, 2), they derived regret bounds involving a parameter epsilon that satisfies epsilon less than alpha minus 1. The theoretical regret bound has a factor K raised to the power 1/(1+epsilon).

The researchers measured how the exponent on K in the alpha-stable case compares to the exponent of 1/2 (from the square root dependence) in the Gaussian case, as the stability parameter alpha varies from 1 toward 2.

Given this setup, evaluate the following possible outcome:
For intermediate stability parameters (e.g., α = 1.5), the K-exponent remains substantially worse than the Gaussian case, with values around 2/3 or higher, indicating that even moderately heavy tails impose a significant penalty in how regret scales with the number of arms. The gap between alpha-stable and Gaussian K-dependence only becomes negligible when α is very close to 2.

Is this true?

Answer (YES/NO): YES